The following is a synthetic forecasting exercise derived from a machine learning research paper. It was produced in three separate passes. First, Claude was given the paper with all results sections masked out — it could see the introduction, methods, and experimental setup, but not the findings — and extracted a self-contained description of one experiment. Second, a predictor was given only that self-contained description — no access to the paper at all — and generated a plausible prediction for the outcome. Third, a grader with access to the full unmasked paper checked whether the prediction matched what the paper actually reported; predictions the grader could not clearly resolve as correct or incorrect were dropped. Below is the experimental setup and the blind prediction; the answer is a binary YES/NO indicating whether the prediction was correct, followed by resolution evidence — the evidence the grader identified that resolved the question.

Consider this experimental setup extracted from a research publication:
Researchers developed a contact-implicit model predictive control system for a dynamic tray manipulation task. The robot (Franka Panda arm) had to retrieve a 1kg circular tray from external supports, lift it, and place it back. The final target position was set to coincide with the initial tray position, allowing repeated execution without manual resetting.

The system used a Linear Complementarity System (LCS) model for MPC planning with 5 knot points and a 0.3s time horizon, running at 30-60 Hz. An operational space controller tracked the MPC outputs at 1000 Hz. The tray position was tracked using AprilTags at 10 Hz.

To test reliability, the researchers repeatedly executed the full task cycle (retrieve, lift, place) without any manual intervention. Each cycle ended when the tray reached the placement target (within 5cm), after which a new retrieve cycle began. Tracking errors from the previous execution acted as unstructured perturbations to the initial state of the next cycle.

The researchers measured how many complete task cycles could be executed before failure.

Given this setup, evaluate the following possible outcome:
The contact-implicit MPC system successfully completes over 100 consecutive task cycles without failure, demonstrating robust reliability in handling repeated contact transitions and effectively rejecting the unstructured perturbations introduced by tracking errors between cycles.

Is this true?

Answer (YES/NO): NO